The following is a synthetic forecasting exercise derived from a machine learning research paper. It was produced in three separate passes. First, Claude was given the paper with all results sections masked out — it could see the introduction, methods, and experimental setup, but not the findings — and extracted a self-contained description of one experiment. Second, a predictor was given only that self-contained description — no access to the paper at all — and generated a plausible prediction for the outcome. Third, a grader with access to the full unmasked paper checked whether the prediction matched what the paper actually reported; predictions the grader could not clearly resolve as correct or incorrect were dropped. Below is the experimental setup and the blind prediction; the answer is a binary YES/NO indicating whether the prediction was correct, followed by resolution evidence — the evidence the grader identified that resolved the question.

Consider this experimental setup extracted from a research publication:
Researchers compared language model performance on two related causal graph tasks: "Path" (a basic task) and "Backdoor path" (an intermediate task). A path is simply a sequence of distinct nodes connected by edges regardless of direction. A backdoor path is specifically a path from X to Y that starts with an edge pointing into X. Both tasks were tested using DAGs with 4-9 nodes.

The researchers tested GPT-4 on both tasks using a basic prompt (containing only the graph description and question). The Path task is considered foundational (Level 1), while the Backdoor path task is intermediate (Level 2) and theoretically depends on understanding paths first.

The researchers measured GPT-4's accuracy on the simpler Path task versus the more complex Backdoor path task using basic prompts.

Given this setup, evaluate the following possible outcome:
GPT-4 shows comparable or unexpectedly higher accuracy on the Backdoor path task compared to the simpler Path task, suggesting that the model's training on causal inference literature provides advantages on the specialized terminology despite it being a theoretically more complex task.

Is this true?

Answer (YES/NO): YES